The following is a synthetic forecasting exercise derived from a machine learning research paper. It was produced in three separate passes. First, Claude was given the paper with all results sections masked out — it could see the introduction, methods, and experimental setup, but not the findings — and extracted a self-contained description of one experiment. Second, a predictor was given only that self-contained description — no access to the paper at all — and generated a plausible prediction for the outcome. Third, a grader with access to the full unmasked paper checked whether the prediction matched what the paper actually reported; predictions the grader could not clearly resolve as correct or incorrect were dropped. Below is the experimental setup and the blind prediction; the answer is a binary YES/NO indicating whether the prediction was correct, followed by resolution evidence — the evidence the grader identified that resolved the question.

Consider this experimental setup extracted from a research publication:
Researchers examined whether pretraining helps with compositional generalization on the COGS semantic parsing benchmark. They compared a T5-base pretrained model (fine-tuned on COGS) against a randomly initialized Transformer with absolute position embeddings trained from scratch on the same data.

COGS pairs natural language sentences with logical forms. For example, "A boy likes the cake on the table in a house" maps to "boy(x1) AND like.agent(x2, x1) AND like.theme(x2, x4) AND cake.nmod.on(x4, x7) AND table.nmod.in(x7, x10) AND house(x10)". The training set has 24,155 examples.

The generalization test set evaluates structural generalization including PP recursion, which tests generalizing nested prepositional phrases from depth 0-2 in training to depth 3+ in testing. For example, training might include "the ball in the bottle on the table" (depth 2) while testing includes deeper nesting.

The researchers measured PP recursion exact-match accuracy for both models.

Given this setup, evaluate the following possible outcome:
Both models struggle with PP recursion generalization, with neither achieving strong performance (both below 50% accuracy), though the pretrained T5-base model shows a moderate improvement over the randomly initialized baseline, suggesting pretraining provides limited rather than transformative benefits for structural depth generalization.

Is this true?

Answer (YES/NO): YES